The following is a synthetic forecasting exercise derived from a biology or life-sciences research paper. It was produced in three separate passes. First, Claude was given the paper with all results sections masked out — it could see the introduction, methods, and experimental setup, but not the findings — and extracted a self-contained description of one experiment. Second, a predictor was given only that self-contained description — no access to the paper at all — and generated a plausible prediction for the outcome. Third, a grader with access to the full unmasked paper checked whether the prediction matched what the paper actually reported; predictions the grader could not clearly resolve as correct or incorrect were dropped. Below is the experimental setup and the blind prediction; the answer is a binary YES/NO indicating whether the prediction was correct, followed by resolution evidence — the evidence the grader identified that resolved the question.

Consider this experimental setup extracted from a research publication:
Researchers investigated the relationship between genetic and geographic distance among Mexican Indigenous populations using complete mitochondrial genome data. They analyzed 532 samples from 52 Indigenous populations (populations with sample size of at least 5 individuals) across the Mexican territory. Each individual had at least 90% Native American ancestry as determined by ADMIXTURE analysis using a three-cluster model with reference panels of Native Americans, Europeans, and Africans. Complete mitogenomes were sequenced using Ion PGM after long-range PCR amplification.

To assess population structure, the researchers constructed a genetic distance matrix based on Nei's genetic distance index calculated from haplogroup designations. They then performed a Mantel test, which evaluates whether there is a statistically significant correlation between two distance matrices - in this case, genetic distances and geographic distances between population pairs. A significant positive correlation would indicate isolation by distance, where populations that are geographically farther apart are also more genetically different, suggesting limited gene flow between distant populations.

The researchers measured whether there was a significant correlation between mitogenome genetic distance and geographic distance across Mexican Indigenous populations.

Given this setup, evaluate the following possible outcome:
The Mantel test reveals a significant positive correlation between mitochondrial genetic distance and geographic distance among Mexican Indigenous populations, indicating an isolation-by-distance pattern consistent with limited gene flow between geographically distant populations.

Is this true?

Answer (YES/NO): NO